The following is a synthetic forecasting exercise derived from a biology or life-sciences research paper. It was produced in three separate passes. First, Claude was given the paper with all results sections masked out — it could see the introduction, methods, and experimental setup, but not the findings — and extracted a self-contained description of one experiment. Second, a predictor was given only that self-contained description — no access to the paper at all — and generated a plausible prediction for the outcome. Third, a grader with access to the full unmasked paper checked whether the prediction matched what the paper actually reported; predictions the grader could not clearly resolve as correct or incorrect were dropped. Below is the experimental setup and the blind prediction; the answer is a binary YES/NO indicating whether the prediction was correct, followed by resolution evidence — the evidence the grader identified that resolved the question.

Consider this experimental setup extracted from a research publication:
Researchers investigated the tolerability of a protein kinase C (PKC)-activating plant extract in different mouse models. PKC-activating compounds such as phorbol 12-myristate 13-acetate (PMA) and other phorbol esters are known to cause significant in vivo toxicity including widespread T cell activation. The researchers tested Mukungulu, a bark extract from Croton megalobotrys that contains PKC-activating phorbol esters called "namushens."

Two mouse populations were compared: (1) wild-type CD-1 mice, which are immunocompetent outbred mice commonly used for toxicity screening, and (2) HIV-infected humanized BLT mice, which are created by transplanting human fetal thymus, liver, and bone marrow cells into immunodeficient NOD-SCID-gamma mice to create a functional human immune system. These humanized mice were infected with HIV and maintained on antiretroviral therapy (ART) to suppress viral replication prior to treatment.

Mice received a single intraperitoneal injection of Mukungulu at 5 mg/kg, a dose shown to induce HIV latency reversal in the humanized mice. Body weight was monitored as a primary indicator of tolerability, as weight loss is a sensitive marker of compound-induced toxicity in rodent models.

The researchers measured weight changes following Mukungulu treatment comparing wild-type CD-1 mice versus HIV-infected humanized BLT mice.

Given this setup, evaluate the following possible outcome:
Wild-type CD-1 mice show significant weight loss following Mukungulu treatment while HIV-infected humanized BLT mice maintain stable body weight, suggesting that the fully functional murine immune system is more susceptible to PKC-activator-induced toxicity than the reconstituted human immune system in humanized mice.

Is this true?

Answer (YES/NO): NO